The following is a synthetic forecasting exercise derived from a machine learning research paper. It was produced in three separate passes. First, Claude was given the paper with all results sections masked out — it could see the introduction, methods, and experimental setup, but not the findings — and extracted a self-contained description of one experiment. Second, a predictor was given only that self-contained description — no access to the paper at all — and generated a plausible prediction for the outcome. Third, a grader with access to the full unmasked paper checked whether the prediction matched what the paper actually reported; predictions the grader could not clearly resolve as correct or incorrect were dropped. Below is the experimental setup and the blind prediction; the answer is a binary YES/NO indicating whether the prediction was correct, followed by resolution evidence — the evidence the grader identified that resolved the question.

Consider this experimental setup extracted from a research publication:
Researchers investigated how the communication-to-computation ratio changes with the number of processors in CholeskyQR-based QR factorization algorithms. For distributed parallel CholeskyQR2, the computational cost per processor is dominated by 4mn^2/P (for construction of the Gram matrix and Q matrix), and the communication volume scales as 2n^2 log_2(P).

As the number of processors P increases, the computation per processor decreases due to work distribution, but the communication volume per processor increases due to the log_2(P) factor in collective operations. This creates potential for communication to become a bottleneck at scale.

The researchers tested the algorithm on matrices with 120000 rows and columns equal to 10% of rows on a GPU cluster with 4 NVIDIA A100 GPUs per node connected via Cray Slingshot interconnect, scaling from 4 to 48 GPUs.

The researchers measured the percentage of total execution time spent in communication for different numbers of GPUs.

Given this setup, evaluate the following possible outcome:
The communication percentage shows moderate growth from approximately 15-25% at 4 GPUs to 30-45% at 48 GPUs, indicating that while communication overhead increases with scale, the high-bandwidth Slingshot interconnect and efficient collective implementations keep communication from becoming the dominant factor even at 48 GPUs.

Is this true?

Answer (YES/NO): NO